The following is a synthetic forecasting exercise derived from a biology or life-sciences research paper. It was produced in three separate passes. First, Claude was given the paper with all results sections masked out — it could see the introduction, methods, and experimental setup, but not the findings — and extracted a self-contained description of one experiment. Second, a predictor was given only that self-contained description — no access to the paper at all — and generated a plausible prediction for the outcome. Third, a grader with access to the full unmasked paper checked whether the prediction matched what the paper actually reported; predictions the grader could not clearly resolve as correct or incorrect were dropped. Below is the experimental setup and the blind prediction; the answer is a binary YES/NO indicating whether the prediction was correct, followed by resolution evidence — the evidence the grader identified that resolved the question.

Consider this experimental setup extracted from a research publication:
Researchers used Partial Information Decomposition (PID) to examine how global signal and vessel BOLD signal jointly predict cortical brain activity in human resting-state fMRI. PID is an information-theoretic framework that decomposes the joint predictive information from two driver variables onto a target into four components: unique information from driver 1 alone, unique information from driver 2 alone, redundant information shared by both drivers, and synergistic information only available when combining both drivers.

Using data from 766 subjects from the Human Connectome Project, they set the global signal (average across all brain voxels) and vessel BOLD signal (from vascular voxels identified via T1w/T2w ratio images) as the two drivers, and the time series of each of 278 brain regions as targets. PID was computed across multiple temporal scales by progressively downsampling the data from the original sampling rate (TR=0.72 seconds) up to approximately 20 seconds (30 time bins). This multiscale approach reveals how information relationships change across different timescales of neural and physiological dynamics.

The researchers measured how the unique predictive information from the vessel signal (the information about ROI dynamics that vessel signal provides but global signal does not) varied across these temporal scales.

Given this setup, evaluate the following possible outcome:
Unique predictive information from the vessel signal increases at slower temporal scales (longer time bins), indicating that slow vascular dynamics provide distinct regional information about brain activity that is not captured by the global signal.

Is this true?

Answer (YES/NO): NO